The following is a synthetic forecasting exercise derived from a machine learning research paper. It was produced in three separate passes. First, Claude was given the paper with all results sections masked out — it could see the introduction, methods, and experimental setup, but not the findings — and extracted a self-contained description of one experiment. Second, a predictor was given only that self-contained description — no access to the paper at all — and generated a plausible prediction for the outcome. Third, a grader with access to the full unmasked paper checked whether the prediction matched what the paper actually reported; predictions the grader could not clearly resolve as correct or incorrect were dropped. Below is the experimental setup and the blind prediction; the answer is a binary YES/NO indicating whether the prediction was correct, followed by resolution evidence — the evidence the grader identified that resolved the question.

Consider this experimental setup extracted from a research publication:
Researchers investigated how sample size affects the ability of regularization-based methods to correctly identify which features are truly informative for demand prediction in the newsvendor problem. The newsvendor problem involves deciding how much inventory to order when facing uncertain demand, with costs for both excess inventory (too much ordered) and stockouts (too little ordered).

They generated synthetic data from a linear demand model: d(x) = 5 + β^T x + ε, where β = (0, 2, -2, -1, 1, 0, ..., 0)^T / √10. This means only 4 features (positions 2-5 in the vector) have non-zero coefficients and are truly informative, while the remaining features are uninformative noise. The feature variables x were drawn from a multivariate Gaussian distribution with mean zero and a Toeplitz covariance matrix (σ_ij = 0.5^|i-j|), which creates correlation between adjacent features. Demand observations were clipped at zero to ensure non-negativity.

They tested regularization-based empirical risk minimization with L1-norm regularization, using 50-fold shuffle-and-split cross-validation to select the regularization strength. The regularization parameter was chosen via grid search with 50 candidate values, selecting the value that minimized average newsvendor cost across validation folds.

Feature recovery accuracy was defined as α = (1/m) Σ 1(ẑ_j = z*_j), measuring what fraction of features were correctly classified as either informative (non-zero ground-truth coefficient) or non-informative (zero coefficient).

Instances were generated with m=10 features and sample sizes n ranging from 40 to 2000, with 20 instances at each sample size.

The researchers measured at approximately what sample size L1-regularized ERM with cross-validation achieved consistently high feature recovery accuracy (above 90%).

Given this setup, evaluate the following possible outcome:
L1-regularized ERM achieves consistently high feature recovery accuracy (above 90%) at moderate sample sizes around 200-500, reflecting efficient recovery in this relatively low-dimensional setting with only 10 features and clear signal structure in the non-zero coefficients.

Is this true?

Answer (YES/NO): NO